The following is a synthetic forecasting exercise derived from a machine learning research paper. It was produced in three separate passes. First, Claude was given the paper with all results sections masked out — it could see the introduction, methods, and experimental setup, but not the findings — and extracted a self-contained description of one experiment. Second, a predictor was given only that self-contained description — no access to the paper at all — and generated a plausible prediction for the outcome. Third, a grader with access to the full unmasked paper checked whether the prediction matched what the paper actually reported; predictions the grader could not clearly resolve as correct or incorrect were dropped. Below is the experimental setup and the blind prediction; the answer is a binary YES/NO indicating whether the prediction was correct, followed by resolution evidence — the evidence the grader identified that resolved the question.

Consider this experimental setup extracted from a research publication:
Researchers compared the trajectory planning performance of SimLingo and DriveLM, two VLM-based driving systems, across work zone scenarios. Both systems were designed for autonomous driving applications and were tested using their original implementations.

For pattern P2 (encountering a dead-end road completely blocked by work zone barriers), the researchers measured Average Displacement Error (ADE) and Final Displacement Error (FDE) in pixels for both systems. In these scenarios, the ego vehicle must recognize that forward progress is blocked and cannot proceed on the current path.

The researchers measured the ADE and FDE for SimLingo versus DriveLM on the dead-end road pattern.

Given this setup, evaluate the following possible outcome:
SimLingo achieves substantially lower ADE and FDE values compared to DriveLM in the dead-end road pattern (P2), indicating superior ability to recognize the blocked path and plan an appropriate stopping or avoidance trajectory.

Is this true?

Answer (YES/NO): NO